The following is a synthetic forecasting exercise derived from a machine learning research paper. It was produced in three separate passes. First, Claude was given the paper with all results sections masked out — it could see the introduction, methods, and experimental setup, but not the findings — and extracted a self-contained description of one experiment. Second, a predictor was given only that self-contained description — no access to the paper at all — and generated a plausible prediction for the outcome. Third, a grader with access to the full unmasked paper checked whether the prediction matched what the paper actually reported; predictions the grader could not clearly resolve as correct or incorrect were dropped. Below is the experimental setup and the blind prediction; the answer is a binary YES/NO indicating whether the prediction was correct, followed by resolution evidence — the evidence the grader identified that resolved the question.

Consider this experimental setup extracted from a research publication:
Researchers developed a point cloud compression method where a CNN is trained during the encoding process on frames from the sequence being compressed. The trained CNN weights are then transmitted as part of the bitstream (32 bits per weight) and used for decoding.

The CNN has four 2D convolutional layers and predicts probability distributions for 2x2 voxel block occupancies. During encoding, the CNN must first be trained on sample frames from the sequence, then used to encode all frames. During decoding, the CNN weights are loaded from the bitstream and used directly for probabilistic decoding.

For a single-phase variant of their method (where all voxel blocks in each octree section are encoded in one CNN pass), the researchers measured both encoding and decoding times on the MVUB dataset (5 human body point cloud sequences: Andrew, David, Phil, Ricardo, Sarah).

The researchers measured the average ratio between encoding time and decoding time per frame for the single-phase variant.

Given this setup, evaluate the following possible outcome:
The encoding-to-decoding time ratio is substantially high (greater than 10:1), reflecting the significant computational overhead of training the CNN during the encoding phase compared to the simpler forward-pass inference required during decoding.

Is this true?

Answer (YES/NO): NO